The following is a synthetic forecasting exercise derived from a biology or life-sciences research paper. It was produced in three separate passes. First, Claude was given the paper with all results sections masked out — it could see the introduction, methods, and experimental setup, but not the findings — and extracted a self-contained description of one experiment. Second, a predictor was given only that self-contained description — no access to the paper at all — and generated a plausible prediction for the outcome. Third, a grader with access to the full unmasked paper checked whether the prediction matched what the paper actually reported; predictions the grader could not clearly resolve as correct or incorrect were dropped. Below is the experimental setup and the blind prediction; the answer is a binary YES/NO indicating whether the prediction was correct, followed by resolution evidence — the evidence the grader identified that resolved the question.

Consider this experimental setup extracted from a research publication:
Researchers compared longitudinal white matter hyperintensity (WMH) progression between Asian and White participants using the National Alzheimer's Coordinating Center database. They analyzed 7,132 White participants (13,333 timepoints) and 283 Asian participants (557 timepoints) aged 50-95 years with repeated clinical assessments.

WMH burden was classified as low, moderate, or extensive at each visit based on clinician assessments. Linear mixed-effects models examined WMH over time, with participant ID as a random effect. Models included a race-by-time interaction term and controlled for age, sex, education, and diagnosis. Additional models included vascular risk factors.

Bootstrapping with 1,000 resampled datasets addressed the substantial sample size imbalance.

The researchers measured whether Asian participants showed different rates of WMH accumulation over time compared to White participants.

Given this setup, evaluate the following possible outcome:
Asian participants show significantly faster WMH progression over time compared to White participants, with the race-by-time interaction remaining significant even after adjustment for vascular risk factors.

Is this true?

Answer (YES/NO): NO